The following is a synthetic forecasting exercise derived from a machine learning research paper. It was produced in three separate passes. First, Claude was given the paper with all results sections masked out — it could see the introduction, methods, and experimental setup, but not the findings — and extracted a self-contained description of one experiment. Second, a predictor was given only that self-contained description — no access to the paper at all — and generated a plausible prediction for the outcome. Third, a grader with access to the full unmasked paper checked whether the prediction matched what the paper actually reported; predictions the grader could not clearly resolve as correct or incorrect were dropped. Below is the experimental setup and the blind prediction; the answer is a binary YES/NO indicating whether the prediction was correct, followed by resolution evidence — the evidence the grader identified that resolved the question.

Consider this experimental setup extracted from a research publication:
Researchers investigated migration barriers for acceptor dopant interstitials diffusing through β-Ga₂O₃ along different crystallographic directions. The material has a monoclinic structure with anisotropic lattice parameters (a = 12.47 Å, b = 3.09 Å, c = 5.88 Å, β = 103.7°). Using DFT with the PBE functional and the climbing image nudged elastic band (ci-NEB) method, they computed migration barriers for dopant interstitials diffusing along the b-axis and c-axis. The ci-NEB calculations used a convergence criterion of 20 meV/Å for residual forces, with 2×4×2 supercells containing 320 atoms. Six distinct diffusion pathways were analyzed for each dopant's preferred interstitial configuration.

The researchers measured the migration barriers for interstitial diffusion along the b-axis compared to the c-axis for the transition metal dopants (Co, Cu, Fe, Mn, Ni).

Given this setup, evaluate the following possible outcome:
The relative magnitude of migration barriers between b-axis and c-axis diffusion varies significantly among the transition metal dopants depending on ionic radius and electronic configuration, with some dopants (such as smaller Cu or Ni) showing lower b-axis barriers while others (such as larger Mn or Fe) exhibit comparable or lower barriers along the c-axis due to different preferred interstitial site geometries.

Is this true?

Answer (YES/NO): NO